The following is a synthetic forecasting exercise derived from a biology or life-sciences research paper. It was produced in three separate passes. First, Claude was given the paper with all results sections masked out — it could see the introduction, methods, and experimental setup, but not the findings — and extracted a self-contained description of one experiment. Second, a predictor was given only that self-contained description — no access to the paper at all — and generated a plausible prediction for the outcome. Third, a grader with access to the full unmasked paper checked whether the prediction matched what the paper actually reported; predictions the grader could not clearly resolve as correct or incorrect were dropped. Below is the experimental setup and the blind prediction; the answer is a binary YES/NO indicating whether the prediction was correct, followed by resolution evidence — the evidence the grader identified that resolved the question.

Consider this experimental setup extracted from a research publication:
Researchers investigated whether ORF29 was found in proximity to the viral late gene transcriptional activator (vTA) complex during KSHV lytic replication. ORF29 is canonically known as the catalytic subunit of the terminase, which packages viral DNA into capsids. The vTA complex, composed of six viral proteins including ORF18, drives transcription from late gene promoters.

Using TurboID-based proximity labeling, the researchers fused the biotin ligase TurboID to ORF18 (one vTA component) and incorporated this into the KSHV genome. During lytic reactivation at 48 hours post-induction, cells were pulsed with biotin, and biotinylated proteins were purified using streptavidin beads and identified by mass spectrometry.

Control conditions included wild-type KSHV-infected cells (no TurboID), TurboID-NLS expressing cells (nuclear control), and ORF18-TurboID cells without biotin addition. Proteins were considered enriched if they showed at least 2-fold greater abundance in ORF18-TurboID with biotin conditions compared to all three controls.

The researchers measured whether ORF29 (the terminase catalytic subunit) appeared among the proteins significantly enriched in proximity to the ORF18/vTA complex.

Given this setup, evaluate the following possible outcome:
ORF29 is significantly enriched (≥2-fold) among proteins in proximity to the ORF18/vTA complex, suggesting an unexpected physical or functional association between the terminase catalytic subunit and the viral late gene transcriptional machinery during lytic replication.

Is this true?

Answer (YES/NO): YES